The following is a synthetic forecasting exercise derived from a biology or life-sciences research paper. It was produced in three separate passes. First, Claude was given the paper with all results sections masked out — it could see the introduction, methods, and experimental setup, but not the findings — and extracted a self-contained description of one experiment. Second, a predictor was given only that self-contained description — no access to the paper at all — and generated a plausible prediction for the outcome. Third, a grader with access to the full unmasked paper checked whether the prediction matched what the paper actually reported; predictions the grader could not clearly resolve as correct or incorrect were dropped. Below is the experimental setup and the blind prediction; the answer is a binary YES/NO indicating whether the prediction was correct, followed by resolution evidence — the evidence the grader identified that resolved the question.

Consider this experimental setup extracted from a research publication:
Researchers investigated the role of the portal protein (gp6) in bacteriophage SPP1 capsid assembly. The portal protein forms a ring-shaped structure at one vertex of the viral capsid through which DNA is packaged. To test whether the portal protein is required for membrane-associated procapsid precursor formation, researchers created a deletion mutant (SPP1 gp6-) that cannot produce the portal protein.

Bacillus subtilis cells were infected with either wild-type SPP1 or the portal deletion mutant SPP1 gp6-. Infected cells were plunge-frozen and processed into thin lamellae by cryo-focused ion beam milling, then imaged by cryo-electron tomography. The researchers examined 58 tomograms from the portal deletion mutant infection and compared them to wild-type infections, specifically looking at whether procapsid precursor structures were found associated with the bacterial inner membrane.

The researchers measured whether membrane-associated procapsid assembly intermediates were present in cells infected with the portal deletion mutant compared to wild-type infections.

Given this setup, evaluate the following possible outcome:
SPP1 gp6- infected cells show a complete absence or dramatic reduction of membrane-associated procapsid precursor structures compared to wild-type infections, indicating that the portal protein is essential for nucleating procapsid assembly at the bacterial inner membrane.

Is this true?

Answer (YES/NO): YES